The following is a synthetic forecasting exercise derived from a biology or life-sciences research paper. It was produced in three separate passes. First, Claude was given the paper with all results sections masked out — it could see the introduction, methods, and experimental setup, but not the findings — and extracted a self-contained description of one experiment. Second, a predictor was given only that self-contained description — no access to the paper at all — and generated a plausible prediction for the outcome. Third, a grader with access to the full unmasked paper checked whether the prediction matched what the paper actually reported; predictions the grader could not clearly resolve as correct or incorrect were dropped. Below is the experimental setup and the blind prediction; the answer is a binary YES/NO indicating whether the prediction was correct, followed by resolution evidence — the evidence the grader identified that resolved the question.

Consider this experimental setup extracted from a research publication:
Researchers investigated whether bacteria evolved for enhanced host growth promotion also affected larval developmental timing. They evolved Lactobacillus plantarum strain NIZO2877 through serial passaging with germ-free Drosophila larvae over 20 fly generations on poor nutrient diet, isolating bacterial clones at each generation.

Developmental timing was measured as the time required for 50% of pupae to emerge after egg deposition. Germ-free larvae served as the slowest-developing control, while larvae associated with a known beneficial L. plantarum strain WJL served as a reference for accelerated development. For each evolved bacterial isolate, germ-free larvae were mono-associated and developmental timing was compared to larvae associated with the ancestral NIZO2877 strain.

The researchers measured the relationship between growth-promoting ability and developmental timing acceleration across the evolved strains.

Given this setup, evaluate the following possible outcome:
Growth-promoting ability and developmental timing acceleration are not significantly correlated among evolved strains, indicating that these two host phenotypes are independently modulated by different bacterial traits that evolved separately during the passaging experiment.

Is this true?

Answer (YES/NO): NO